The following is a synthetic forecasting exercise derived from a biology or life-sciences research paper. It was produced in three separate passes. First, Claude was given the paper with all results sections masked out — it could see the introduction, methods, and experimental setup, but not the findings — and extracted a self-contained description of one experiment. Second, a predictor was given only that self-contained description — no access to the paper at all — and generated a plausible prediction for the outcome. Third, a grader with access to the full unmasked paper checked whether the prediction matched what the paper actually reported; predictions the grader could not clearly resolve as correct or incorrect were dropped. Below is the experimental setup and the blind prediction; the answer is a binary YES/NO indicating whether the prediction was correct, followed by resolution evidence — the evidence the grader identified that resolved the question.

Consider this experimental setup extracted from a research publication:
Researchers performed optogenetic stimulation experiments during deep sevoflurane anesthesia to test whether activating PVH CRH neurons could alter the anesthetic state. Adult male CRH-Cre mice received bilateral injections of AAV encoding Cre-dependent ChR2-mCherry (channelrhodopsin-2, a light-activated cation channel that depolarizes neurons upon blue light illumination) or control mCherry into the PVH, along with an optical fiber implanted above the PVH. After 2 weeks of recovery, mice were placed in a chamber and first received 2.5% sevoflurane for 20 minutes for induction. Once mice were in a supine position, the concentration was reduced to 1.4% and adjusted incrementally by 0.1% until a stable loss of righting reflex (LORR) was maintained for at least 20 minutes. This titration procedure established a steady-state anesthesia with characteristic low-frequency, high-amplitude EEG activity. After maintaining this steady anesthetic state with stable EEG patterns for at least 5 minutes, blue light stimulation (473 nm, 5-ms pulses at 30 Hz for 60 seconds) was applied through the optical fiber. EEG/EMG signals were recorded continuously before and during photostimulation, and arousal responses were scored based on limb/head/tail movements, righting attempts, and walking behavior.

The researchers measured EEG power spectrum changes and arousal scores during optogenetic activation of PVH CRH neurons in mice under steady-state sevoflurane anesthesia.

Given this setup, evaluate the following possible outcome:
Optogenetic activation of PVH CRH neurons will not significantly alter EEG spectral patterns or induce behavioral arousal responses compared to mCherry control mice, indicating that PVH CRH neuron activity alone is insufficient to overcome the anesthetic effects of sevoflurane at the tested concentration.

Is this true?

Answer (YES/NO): NO